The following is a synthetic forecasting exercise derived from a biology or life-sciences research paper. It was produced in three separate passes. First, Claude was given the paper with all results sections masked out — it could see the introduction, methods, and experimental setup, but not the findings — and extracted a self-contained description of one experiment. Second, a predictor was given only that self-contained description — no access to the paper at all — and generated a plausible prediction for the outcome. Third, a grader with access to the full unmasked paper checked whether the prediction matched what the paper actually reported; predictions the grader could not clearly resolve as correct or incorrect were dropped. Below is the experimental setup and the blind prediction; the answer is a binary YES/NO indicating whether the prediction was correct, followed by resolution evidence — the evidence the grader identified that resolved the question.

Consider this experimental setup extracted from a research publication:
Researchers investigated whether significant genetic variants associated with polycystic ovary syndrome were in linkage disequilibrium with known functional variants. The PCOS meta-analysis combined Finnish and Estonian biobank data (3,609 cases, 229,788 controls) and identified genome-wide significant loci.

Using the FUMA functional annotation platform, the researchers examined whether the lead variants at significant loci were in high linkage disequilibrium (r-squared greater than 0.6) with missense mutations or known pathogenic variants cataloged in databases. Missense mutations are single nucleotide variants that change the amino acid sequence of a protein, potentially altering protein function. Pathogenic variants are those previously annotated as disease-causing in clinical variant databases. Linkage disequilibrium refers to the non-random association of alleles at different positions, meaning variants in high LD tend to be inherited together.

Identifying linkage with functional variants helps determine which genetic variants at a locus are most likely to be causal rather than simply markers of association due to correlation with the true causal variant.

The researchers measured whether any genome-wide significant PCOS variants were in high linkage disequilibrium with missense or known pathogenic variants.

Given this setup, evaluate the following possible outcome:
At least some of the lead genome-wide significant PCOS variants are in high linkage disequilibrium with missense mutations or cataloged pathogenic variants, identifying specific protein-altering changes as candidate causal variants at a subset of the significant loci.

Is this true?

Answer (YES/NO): YES